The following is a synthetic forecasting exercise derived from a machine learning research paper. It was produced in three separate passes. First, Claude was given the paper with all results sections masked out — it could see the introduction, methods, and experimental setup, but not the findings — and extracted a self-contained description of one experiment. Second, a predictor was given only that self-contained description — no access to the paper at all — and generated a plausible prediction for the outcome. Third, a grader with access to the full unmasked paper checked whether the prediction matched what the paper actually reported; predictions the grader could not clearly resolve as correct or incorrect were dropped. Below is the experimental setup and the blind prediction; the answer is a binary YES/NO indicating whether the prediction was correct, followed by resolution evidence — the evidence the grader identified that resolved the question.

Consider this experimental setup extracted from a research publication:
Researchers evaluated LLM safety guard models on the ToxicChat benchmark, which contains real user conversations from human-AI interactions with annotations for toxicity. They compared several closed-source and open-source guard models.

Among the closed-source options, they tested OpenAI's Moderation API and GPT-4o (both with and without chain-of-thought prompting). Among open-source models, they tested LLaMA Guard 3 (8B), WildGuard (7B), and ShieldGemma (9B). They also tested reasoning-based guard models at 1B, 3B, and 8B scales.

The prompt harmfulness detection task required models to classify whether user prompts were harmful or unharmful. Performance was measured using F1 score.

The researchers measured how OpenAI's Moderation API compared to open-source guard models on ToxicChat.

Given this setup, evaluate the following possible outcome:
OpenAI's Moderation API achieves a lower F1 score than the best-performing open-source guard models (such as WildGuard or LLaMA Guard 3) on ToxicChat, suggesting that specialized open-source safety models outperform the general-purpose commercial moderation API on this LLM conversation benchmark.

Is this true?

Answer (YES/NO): YES